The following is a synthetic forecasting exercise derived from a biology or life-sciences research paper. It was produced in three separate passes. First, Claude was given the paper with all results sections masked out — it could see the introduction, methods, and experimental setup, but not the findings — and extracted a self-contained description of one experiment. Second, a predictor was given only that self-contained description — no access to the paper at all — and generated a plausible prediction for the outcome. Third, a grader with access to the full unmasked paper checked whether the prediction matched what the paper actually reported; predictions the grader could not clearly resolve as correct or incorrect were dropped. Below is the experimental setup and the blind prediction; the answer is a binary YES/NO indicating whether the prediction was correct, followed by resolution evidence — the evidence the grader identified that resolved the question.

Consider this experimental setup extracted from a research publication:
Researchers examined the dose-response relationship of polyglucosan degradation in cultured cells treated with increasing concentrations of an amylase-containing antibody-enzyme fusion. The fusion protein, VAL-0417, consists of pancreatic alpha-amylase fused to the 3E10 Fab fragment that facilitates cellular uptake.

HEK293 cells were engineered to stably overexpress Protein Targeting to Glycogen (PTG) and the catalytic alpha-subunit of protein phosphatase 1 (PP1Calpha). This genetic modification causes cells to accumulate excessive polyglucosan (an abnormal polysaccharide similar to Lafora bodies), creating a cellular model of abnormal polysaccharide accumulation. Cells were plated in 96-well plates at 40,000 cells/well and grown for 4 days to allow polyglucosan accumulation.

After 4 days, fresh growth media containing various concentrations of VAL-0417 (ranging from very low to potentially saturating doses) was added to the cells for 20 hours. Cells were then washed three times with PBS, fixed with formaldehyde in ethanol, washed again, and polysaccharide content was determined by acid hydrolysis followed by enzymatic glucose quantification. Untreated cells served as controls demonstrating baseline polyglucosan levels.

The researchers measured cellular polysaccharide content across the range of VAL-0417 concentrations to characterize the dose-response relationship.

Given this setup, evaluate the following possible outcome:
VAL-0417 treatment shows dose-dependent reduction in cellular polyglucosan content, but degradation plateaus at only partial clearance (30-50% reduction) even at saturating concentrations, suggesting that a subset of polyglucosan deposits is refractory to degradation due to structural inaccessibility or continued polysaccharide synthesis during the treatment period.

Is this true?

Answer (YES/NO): NO